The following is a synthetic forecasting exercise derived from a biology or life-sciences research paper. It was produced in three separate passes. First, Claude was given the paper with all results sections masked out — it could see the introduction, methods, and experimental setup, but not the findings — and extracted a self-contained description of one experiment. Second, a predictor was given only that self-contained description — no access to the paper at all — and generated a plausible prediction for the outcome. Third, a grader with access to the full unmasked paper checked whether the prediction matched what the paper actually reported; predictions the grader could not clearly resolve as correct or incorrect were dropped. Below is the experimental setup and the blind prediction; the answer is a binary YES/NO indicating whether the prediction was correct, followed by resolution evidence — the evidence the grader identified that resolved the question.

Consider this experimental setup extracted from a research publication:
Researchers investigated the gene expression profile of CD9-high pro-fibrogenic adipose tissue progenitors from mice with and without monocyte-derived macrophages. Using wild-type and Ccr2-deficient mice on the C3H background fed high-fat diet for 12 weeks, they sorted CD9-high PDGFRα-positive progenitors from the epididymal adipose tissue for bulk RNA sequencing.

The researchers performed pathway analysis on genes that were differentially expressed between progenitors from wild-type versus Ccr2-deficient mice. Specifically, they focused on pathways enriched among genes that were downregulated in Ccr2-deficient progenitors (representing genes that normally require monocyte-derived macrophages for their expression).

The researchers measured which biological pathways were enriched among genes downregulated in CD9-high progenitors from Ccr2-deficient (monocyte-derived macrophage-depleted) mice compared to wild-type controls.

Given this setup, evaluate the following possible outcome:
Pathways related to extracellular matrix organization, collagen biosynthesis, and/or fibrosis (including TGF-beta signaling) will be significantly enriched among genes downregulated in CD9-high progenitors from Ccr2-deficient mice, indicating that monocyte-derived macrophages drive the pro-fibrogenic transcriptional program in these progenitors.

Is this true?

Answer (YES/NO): YES